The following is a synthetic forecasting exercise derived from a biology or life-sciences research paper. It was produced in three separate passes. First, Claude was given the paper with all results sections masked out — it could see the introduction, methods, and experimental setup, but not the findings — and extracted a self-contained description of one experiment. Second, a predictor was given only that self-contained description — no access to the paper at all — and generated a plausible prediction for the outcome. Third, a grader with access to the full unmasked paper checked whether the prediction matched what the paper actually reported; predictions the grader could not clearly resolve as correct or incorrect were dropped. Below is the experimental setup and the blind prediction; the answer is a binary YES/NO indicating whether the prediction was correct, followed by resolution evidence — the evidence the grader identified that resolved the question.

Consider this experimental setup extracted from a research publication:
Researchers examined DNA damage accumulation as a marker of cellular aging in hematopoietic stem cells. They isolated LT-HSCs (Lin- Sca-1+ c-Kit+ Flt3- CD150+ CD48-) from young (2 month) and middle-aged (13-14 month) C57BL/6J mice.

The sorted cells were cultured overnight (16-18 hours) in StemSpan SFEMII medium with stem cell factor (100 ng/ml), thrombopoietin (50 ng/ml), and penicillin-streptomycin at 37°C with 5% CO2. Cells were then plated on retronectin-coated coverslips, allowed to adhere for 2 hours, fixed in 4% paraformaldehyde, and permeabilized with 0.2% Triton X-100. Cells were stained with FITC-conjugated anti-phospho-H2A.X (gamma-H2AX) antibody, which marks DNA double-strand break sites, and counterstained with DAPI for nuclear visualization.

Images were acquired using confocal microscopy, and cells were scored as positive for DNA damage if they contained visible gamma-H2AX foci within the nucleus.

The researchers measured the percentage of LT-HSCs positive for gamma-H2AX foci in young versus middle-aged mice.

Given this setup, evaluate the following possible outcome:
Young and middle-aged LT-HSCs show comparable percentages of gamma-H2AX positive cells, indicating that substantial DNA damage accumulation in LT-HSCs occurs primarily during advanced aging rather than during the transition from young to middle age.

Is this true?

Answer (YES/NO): NO